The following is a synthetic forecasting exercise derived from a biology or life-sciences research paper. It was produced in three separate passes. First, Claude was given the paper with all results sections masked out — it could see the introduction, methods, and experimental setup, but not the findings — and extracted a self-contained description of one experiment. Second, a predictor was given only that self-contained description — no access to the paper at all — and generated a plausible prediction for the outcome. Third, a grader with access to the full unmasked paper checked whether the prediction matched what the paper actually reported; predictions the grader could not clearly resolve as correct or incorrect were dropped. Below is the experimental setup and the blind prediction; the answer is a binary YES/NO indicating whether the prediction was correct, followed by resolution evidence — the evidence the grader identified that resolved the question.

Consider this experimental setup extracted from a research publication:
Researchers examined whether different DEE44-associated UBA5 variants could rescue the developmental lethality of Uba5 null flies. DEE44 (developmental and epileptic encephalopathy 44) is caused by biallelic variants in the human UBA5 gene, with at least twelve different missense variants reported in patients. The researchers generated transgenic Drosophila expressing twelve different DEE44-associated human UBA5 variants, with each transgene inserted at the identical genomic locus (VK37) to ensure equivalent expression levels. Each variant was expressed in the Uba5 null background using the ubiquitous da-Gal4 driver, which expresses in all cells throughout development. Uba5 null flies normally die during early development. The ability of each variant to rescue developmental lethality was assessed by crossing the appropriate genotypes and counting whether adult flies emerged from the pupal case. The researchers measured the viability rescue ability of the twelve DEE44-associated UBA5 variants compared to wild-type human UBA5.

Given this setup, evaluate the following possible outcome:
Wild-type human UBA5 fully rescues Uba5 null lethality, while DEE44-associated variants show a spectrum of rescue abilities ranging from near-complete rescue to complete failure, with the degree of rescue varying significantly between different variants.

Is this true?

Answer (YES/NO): YES